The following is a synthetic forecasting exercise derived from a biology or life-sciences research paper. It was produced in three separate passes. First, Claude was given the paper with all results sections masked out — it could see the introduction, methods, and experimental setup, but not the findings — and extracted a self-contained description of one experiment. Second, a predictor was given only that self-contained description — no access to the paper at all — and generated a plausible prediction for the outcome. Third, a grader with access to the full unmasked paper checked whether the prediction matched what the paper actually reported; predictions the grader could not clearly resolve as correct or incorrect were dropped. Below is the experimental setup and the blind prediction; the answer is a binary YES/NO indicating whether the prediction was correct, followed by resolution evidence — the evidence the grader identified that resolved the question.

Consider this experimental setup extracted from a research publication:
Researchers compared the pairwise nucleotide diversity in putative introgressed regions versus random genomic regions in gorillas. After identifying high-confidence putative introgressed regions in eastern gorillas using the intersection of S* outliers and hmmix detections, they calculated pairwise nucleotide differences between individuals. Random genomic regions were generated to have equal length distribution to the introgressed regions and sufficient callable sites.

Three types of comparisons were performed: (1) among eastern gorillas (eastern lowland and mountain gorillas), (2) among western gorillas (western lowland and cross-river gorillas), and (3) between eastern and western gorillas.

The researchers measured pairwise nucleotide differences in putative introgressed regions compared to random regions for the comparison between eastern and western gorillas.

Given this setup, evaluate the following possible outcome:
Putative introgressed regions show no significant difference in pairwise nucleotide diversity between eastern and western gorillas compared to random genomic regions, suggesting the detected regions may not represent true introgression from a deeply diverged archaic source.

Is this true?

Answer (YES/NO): NO